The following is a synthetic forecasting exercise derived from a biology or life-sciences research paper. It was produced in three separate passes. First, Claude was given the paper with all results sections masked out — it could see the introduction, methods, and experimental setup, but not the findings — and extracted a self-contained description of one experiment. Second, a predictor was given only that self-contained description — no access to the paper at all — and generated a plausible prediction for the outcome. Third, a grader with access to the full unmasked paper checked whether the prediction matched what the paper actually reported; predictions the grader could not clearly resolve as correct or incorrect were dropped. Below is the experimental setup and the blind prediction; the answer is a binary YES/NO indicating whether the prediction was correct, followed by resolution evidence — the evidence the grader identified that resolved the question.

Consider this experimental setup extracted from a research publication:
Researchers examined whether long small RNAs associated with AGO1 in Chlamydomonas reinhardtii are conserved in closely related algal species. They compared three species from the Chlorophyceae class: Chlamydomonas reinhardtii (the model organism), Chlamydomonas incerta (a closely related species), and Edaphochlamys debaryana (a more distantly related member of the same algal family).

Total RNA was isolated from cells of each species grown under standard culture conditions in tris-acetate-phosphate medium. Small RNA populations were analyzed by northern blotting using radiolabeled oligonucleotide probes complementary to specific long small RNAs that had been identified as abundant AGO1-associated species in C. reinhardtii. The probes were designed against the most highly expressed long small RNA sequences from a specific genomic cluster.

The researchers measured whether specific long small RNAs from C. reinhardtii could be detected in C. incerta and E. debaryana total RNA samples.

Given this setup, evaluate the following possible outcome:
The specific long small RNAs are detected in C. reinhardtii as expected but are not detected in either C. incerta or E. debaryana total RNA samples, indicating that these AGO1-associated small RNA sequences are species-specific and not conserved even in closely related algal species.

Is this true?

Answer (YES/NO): NO